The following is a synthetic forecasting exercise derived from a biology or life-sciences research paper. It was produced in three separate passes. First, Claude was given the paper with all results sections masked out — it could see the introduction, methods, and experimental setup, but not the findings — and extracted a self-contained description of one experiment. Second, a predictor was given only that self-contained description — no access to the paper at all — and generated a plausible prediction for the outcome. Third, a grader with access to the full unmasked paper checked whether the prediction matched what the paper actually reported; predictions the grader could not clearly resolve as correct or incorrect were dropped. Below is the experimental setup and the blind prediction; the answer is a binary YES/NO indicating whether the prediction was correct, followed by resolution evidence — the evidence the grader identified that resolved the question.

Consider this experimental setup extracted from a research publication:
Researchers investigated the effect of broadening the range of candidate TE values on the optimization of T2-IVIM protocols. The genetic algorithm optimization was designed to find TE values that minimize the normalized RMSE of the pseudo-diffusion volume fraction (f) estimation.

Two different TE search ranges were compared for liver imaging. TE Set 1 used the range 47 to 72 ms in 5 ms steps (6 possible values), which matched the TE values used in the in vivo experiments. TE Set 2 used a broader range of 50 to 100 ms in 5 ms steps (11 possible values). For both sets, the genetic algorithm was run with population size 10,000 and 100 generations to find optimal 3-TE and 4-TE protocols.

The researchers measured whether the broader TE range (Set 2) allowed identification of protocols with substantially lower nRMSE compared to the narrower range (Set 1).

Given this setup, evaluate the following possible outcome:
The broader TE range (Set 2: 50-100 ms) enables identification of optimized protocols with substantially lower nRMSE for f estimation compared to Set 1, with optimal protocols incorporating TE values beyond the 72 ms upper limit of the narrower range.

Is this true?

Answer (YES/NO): YES